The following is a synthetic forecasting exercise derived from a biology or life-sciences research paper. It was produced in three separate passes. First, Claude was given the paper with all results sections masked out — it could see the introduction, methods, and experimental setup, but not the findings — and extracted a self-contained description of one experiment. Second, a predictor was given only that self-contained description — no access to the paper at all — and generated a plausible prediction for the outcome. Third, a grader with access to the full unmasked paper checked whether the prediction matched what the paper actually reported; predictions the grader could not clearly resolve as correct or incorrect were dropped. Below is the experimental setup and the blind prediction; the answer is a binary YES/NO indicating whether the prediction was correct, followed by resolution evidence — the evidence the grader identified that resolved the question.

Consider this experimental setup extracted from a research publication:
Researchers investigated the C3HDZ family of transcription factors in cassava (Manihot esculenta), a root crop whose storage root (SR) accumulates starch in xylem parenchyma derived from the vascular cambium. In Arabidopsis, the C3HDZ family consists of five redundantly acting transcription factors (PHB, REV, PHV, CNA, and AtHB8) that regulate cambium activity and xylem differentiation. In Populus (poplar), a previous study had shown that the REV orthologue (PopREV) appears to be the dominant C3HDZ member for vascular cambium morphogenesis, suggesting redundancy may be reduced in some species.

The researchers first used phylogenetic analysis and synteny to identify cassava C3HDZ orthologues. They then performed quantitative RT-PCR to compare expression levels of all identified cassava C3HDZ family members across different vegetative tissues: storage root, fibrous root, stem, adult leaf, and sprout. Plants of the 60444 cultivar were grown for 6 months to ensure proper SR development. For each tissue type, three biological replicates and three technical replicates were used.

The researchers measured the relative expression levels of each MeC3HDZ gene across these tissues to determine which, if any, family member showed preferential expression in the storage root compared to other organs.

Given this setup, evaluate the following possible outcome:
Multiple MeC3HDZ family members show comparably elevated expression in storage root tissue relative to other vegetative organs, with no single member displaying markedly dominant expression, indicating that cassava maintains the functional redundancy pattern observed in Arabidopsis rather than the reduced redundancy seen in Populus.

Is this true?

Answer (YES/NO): NO